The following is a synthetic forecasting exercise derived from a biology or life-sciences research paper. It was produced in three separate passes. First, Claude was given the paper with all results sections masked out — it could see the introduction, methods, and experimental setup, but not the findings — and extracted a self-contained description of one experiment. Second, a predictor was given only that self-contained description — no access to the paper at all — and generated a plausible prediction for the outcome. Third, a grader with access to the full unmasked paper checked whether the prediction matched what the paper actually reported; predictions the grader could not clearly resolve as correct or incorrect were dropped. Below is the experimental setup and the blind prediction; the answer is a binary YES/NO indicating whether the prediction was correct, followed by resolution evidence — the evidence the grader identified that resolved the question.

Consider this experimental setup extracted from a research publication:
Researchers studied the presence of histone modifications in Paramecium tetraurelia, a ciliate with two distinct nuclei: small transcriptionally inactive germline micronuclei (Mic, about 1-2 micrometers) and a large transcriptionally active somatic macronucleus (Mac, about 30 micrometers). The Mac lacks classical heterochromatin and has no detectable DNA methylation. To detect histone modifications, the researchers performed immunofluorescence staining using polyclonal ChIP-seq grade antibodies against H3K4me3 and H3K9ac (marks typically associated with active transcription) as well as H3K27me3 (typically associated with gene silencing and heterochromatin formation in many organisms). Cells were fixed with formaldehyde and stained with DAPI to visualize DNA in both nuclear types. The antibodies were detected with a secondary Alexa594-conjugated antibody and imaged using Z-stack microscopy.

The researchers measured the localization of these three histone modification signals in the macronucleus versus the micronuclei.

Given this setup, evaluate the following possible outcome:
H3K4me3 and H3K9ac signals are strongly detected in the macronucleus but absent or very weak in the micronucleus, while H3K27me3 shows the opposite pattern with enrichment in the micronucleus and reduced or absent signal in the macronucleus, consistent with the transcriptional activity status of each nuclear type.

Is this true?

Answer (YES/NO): NO